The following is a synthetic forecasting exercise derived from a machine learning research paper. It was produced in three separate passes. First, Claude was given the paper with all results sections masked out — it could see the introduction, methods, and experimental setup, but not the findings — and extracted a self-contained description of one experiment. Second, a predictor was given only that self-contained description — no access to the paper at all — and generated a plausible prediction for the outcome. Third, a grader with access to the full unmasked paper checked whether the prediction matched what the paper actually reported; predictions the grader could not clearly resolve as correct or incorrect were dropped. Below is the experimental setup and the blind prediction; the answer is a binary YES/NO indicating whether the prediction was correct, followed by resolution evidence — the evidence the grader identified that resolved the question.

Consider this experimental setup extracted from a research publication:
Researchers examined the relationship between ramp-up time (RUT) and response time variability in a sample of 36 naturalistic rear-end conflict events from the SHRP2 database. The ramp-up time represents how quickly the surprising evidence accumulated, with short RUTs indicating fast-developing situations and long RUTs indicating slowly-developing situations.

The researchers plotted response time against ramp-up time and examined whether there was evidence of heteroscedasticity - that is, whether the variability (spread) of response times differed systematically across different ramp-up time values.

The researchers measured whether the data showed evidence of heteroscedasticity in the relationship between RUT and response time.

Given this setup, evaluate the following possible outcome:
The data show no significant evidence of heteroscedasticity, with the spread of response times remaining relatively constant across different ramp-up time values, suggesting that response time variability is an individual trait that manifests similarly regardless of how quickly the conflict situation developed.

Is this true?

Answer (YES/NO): NO